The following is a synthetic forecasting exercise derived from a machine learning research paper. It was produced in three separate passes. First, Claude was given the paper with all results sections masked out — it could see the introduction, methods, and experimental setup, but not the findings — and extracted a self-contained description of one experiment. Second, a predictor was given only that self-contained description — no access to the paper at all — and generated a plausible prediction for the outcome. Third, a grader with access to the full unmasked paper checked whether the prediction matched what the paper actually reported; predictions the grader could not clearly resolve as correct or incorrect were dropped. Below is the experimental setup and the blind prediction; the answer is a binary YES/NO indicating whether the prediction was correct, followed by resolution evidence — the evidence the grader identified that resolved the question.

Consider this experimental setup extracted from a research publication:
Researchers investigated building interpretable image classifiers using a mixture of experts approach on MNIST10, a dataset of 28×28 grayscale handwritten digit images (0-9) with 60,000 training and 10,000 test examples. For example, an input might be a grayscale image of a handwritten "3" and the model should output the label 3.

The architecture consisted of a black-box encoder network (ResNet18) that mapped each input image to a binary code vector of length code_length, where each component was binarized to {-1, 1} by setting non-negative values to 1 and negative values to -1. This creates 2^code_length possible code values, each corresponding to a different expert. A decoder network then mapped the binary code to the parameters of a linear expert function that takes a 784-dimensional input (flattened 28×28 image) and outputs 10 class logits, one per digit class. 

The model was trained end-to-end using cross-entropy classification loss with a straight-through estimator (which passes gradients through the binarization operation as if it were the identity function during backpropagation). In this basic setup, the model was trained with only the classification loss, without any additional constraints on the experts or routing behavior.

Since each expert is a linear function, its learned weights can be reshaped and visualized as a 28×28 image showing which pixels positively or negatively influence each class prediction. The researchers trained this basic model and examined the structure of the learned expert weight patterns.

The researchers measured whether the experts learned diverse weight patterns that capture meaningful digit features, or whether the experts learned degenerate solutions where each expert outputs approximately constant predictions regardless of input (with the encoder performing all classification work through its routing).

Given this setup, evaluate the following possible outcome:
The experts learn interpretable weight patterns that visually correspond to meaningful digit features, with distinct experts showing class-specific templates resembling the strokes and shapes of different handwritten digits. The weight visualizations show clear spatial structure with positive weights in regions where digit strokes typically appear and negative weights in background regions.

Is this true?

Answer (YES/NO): NO